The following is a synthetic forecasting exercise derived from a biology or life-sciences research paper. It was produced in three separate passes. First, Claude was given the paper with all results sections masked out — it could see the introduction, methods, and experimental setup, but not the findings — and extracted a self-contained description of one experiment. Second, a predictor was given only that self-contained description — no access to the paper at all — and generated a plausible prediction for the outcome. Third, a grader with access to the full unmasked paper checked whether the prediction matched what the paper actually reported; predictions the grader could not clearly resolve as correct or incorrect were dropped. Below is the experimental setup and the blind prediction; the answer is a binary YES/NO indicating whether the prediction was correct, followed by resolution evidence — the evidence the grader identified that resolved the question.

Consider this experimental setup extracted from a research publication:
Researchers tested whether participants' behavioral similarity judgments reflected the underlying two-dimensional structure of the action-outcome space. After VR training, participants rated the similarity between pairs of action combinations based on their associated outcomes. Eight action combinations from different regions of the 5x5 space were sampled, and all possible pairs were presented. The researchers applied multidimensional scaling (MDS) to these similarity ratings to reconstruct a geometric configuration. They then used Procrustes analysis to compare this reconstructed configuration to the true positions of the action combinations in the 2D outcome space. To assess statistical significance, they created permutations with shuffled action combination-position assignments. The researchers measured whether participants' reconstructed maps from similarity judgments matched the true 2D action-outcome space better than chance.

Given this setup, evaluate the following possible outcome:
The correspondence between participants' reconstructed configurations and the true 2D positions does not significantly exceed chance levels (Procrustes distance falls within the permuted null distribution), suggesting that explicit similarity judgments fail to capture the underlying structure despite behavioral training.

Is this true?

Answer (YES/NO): NO